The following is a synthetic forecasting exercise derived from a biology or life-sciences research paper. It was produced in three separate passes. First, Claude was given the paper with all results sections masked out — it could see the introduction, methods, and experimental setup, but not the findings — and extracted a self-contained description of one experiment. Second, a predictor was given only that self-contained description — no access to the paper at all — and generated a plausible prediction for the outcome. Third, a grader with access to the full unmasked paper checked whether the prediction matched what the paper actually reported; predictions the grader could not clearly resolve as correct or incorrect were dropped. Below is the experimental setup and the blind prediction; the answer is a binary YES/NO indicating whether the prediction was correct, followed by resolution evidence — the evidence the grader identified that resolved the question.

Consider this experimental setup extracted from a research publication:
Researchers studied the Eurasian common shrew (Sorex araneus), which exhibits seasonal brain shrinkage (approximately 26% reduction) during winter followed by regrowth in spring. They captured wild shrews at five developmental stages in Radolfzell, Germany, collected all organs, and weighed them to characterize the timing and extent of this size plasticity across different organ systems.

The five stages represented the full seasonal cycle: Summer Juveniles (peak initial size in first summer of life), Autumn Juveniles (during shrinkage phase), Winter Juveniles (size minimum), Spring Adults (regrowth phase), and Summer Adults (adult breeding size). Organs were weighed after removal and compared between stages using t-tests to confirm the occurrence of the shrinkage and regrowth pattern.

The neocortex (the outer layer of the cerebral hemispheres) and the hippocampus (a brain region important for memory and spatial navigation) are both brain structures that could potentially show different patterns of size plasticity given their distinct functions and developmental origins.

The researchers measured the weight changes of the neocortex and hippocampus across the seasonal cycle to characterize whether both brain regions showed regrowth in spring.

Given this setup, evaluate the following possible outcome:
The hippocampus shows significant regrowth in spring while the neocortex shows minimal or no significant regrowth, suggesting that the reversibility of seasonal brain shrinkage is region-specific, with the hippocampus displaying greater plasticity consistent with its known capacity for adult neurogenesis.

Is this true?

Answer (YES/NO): YES